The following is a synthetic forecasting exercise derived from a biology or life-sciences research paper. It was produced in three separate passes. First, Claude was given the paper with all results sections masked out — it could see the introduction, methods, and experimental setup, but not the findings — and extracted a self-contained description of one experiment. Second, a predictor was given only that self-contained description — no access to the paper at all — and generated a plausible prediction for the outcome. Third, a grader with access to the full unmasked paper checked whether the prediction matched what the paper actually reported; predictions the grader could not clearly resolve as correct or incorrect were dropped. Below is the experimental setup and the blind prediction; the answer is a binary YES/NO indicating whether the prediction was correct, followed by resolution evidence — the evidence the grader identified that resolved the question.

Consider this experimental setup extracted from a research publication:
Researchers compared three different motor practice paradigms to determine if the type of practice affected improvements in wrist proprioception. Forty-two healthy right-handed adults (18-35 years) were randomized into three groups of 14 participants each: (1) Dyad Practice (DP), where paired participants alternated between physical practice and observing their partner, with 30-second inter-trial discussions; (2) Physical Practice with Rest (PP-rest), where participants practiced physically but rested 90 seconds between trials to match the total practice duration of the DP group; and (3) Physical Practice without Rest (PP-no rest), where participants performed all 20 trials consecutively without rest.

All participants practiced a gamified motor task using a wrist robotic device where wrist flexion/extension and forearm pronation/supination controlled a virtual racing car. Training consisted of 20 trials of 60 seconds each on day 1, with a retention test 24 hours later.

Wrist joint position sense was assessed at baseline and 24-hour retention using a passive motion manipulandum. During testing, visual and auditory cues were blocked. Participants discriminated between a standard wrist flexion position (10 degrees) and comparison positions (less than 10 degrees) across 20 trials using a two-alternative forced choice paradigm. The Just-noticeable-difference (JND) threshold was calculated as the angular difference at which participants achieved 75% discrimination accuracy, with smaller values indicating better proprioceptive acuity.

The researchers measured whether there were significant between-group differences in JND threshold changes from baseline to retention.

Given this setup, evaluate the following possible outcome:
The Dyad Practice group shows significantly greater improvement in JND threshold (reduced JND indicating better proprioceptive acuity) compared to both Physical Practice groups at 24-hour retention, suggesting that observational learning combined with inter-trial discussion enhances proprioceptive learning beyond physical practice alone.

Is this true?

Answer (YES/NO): NO